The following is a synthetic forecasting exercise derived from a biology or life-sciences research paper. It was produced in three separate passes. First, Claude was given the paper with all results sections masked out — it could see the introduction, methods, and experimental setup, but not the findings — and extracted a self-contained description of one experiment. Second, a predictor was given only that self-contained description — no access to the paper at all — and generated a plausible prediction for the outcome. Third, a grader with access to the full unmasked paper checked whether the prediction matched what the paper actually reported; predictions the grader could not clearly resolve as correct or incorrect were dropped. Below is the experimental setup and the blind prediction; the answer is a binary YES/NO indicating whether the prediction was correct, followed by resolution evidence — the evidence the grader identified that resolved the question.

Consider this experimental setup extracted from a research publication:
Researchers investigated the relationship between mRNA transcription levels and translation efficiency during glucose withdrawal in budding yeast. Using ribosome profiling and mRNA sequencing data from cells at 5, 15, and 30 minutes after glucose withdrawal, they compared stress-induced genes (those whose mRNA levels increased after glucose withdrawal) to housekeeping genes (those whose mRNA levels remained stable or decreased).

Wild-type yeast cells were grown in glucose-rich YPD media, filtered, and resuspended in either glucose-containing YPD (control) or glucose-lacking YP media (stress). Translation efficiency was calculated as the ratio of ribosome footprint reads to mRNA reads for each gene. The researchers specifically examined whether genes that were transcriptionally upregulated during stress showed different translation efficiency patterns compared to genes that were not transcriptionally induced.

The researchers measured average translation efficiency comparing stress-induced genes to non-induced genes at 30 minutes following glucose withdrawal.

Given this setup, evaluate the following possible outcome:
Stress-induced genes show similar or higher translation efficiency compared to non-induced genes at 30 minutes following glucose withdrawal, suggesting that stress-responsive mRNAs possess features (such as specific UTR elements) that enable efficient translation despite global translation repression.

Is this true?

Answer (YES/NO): NO